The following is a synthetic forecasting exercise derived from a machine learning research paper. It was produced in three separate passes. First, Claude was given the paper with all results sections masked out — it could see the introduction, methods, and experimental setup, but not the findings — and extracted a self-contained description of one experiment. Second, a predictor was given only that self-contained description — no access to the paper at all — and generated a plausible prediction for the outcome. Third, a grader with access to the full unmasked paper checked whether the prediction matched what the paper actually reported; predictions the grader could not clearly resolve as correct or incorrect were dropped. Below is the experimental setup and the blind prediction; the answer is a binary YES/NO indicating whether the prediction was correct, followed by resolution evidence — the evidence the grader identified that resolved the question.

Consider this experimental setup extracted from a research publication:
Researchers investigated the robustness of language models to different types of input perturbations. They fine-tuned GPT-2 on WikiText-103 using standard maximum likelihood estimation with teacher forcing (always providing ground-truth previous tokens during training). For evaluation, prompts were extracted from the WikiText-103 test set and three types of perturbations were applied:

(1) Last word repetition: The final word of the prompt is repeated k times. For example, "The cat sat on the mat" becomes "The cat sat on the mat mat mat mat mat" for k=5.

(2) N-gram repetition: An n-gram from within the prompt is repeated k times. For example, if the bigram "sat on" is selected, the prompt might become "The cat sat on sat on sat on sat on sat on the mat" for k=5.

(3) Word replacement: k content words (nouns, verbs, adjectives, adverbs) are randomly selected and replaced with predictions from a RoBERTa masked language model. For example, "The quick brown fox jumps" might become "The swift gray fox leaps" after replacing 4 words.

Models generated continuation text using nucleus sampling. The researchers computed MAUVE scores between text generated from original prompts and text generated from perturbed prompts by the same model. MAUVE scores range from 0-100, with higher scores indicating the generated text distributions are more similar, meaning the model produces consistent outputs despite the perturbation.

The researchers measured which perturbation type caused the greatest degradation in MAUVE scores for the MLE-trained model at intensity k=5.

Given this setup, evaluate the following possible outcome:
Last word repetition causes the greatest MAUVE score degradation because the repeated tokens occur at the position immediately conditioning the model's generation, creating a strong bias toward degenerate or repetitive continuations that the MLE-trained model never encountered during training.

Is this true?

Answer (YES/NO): YES